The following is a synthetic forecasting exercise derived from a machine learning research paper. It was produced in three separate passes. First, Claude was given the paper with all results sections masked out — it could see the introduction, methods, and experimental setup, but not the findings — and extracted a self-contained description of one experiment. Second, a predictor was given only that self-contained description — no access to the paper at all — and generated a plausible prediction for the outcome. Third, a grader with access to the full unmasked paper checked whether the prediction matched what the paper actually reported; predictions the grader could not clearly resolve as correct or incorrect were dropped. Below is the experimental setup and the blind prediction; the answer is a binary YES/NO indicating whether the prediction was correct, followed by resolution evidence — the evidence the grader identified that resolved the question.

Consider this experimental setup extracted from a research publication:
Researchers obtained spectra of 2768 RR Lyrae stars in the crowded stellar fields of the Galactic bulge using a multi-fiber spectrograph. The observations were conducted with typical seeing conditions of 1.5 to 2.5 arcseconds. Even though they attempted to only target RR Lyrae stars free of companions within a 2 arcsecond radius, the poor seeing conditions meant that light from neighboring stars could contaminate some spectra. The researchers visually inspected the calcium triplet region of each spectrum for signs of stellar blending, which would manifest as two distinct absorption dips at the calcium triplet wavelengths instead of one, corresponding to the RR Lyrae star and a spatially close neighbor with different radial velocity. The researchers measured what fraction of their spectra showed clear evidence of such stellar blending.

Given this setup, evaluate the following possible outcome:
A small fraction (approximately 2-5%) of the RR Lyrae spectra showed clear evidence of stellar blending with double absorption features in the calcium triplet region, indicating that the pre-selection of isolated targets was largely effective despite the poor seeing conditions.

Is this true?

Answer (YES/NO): NO